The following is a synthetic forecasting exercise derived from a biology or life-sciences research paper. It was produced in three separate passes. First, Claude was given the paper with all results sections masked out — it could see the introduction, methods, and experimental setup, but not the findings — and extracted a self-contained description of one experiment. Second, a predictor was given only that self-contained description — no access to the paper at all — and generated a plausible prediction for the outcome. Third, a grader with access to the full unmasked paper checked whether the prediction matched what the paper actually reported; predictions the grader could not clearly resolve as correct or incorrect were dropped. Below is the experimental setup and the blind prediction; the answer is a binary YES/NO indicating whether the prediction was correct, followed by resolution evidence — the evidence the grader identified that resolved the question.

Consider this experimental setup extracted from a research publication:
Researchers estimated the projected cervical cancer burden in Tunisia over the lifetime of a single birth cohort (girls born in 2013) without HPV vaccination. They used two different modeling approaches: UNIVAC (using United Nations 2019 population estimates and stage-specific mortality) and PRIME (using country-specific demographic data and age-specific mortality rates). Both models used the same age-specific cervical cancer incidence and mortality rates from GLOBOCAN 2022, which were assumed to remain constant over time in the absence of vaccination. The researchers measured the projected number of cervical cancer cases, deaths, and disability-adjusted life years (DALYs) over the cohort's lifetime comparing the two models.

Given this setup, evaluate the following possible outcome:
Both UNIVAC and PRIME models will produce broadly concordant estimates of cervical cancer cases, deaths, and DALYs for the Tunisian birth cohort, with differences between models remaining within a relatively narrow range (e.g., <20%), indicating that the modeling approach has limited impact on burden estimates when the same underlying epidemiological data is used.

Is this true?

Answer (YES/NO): NO